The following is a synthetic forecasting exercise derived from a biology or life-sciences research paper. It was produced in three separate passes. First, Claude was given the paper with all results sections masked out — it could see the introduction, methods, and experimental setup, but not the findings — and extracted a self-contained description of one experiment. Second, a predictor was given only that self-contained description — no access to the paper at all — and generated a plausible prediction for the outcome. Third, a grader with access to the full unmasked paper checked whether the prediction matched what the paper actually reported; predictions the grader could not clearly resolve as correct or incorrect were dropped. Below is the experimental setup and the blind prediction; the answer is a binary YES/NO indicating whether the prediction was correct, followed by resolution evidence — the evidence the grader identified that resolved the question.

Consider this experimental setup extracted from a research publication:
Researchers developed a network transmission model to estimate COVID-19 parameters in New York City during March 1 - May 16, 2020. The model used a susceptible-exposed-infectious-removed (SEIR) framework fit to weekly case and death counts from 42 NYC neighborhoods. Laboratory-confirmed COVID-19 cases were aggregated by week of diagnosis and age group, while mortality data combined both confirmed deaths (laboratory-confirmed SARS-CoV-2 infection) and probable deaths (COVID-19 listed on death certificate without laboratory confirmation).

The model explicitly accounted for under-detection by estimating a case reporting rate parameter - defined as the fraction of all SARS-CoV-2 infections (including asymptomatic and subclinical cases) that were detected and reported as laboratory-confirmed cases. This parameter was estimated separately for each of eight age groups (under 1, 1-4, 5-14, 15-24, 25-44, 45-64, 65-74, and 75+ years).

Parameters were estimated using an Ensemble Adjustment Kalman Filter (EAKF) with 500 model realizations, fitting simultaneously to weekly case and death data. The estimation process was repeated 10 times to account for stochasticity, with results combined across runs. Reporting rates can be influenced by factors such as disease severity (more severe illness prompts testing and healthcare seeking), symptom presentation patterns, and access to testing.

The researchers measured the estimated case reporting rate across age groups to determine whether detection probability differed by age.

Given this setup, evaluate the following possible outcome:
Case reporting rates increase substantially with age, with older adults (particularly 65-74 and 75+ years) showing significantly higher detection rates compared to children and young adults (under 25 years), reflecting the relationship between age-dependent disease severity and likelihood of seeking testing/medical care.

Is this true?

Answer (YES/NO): YES